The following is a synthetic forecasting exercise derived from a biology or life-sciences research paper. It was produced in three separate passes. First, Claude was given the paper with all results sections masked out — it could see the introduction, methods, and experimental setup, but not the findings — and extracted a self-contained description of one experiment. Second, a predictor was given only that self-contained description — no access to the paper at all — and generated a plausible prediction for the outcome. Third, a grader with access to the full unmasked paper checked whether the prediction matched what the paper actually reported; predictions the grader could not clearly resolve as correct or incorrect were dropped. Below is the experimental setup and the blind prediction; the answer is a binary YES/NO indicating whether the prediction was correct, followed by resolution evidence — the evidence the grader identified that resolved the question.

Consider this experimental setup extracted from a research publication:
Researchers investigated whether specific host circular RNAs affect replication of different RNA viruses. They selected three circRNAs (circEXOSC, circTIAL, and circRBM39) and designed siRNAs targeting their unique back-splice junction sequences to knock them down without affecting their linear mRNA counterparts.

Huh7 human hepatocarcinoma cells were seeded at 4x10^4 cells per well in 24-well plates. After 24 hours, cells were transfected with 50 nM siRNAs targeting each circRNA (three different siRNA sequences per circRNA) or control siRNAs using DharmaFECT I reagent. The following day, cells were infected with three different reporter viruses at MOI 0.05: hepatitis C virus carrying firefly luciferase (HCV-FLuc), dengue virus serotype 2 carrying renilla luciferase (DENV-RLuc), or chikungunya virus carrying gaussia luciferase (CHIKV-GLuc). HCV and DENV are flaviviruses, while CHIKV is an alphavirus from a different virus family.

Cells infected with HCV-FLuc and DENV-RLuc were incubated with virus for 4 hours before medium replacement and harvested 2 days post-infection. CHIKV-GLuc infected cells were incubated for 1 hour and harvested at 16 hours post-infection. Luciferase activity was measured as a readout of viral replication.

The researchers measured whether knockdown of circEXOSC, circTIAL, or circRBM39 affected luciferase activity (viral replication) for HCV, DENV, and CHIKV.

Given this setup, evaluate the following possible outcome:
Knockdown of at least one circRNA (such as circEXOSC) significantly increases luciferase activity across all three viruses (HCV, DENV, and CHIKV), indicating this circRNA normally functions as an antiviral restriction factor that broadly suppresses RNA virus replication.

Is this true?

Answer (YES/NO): NO